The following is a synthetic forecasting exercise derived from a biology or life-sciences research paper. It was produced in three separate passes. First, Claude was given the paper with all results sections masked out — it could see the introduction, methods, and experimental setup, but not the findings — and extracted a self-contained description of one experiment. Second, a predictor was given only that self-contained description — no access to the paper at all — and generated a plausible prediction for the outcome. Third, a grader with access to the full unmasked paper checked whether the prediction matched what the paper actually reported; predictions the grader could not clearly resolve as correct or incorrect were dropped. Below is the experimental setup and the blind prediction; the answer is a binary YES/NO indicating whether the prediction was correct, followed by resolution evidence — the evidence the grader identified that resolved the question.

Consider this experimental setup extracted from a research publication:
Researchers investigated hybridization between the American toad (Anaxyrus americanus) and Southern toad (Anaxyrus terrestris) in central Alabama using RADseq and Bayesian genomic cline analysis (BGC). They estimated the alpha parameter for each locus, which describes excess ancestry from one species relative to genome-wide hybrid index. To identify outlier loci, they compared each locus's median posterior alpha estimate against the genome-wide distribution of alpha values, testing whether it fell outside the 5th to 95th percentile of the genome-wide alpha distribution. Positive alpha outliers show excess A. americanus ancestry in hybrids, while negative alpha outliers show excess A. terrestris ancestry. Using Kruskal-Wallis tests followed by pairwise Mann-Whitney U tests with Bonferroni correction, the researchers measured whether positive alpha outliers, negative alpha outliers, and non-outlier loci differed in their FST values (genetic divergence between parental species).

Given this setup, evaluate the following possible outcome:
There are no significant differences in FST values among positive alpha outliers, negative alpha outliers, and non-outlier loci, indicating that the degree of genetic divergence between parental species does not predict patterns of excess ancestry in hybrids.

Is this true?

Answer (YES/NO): NO